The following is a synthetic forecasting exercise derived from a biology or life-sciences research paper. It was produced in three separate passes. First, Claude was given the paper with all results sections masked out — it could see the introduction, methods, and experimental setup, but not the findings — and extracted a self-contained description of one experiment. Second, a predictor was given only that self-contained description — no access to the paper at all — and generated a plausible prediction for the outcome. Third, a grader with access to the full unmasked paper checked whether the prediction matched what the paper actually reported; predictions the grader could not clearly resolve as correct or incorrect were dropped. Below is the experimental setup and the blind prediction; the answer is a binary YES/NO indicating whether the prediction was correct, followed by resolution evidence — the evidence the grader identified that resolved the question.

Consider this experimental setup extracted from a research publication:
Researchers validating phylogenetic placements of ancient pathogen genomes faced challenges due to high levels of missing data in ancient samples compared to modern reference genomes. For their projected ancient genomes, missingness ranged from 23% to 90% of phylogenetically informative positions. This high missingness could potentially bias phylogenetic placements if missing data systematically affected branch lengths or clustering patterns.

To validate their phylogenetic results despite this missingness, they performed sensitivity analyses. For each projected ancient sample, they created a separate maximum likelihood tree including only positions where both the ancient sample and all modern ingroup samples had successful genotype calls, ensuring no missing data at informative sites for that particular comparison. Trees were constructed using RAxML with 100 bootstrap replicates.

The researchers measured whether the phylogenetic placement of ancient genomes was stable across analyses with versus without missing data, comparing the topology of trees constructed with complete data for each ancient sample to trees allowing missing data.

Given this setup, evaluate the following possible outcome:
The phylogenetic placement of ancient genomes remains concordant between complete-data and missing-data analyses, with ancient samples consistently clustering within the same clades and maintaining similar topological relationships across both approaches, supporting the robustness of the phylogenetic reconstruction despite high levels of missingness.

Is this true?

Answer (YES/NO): YES